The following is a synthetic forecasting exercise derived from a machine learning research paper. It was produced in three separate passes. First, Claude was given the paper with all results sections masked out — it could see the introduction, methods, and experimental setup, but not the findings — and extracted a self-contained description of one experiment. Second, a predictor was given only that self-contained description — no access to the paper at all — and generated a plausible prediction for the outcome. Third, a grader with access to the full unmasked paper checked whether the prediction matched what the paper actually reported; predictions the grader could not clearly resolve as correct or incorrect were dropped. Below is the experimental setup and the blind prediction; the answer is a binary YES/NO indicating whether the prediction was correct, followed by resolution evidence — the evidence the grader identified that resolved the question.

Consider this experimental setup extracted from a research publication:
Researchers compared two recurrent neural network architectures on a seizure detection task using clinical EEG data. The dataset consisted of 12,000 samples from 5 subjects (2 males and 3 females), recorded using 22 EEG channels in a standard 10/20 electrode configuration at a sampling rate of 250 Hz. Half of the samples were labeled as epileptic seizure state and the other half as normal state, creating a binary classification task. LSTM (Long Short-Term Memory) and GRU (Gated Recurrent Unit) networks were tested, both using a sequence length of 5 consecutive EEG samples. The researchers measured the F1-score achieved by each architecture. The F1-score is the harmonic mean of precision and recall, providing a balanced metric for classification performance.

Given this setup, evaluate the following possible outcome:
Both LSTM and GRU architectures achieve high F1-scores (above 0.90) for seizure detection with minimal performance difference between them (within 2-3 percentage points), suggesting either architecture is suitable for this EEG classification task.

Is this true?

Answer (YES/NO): NO